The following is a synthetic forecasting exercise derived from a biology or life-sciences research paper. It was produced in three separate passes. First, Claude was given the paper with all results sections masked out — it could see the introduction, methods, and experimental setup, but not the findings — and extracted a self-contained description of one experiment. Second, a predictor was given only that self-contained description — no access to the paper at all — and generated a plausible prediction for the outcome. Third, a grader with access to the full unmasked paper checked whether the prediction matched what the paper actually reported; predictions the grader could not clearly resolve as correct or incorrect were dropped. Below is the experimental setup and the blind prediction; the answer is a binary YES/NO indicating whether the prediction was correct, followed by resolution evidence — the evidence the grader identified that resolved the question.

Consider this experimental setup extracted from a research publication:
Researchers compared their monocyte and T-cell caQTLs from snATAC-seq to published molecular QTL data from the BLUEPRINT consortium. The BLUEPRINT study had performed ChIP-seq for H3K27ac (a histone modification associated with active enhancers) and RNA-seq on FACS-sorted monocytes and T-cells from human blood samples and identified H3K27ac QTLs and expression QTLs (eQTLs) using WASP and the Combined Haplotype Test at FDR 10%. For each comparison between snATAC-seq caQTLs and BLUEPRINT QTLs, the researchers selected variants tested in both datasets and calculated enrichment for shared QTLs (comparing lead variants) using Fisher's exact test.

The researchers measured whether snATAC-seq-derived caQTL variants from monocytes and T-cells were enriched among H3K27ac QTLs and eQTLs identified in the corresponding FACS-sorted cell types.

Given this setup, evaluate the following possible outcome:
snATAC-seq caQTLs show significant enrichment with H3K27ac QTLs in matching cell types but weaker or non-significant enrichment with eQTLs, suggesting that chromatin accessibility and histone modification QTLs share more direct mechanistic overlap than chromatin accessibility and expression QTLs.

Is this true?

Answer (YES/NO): NO